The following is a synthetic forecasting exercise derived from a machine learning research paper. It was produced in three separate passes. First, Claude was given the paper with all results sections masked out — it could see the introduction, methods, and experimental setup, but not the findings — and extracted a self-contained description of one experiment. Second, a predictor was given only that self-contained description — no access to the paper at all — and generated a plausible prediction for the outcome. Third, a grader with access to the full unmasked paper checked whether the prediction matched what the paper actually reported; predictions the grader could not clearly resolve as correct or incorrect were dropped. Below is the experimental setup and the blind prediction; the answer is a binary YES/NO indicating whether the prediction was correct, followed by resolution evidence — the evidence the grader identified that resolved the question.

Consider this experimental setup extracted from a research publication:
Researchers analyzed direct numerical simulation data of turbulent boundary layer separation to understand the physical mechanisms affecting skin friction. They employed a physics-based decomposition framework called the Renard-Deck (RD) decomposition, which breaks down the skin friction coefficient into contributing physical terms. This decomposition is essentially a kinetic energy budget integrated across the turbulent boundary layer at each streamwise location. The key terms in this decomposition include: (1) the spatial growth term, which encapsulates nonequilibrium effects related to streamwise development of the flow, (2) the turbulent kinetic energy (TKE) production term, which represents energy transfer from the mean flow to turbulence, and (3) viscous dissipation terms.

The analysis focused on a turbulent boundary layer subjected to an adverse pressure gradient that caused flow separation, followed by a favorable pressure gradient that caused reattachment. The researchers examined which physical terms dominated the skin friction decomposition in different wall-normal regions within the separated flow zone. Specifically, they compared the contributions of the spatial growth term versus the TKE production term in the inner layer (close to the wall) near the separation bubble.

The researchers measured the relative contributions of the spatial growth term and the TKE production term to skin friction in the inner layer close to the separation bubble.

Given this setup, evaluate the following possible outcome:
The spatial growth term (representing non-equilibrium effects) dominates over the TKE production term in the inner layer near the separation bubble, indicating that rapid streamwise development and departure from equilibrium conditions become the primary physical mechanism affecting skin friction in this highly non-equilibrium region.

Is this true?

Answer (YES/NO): YES